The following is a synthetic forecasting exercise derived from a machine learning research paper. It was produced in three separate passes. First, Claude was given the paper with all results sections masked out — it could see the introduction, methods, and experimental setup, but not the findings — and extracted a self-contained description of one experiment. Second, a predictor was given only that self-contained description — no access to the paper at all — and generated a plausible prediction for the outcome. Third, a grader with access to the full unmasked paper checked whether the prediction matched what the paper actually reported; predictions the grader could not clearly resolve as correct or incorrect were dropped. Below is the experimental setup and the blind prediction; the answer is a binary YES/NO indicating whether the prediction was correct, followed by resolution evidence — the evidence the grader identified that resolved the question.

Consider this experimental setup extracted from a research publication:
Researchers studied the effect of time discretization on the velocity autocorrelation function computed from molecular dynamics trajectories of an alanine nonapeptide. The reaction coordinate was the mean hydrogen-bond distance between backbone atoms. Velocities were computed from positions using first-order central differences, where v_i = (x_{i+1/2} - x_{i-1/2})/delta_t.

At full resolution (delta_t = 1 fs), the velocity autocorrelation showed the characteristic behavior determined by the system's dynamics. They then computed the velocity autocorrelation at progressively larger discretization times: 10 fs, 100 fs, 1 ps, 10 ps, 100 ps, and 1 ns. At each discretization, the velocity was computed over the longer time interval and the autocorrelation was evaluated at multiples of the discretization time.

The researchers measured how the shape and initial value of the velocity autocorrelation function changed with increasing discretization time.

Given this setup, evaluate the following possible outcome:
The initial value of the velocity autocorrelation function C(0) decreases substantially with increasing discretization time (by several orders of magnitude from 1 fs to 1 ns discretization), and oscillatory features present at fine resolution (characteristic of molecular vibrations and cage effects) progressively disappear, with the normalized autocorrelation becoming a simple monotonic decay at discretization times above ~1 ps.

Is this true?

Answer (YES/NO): NO